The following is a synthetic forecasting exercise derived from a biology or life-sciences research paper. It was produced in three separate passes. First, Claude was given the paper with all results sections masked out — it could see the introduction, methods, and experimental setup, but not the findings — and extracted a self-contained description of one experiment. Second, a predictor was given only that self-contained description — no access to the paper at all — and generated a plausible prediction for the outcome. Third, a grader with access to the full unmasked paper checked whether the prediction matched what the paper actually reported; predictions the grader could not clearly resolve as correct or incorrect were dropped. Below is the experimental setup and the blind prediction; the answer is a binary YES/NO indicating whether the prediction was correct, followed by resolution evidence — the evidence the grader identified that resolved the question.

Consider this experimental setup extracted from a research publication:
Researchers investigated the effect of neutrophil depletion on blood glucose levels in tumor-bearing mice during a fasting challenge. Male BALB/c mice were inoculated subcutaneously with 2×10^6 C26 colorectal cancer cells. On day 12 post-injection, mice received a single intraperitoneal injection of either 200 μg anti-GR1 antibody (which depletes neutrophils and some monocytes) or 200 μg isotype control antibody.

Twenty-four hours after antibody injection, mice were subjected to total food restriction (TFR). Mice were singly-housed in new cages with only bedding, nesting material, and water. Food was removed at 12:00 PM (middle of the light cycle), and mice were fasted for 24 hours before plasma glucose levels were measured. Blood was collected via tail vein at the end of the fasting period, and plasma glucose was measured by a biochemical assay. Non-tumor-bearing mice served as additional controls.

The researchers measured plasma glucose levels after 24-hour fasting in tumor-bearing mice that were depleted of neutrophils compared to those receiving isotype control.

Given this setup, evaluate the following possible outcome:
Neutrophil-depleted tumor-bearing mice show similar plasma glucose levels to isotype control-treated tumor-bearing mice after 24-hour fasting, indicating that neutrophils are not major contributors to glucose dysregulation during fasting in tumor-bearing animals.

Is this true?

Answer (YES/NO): NO